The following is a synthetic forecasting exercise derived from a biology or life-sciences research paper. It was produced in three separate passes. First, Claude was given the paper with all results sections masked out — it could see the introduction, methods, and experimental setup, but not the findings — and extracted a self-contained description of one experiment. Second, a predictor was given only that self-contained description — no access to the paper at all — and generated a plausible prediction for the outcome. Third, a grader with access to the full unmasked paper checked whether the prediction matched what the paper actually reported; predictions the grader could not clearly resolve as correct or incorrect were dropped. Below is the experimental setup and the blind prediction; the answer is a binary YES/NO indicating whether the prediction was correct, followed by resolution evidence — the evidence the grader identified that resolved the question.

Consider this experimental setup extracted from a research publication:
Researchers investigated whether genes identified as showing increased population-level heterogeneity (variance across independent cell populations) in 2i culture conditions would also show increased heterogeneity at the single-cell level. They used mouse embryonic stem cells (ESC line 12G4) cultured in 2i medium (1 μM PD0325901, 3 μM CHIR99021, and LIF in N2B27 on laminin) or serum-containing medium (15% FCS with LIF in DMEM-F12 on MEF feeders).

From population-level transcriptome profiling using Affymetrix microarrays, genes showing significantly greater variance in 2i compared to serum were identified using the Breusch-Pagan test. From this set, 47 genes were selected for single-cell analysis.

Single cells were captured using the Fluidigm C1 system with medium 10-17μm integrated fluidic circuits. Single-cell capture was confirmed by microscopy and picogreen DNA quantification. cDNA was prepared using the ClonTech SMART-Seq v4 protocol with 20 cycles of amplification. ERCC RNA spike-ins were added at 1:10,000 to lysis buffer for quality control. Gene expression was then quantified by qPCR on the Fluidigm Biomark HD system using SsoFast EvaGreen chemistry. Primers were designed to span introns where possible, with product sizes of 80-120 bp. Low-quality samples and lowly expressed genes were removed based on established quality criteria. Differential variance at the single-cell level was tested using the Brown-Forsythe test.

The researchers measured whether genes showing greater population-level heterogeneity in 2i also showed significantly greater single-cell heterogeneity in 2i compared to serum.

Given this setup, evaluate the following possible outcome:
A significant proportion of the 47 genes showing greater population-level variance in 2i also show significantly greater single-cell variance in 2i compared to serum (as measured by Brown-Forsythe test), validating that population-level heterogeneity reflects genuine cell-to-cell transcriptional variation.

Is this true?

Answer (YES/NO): NO